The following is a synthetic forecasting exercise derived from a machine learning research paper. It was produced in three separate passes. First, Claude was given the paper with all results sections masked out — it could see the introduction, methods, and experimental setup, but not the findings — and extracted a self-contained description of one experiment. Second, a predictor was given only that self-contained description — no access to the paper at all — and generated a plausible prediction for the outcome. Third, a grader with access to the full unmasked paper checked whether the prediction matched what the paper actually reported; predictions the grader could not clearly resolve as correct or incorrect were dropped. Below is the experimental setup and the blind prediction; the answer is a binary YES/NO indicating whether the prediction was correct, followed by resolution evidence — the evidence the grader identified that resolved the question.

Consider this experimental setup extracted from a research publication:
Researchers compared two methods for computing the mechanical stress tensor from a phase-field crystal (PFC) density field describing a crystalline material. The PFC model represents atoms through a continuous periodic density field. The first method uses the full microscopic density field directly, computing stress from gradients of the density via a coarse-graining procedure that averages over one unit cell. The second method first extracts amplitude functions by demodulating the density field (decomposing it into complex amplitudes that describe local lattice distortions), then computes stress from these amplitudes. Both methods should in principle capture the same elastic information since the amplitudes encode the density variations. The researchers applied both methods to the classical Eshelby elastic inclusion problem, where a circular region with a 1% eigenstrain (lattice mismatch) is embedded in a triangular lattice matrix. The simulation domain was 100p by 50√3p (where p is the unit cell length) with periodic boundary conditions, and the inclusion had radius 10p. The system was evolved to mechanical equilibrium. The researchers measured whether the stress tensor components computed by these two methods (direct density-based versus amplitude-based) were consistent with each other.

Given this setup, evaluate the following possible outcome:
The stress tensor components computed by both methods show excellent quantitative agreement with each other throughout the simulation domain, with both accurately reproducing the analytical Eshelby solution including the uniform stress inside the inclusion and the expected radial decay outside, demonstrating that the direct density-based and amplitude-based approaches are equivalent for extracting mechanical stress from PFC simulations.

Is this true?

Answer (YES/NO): NO